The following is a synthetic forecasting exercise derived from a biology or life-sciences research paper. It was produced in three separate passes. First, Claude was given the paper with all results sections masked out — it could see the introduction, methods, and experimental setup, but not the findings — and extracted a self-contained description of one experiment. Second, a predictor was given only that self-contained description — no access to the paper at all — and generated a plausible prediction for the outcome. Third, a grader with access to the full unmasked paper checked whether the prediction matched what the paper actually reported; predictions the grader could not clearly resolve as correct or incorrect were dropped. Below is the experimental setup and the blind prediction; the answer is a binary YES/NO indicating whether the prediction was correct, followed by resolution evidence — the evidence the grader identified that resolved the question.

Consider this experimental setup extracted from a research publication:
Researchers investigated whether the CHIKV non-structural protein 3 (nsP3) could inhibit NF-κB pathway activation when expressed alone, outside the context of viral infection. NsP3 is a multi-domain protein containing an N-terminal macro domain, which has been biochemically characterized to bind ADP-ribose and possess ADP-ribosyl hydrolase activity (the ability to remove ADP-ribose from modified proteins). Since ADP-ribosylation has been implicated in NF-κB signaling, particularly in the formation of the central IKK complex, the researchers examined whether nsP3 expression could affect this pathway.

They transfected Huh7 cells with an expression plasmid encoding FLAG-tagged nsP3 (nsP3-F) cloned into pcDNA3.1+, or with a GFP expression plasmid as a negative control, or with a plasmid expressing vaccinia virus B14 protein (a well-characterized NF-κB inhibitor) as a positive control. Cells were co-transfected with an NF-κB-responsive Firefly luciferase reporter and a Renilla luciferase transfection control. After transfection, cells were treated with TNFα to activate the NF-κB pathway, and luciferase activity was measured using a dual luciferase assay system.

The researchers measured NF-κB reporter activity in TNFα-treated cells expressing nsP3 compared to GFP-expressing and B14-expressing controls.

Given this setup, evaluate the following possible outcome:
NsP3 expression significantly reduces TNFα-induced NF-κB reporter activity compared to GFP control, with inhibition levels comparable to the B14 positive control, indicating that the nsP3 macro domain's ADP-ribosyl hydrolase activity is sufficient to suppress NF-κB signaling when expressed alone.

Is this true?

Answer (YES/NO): YES